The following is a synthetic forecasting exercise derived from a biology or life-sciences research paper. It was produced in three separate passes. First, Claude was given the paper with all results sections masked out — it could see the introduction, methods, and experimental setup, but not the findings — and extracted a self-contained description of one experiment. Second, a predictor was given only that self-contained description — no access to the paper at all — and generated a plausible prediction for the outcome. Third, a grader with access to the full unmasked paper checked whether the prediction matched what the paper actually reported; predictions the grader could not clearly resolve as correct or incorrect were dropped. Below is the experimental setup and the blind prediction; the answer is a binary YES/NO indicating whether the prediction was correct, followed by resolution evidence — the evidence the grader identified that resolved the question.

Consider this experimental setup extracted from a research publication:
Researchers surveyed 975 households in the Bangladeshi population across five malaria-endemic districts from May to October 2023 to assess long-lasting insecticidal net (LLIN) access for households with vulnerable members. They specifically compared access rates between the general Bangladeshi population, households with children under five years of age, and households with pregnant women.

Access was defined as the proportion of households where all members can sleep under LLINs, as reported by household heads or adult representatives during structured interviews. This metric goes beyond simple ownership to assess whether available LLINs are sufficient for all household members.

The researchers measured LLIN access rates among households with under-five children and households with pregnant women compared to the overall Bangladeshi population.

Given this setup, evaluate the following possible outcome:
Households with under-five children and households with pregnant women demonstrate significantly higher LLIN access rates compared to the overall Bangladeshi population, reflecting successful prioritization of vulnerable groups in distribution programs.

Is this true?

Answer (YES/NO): NO